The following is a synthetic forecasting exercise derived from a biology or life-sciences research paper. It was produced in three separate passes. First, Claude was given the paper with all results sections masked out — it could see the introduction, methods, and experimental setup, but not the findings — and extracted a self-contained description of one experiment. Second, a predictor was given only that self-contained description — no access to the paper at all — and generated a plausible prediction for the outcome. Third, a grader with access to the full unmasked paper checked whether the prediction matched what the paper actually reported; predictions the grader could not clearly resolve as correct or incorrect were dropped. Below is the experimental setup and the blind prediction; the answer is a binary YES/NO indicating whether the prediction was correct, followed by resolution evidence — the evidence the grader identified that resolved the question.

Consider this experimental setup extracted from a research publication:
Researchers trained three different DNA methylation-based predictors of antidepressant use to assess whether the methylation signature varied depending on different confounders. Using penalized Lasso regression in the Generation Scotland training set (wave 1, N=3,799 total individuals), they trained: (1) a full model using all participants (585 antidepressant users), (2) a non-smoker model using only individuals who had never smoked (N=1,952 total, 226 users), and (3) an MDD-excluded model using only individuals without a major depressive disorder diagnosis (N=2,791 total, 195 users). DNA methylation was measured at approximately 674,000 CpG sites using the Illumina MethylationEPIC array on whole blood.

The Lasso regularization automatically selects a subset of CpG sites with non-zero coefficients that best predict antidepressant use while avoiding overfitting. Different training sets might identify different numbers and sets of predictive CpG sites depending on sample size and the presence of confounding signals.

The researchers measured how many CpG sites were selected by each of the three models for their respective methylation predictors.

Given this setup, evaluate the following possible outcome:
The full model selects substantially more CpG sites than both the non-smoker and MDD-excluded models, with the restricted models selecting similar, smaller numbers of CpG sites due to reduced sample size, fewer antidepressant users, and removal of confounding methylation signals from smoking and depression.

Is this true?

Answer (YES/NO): NO